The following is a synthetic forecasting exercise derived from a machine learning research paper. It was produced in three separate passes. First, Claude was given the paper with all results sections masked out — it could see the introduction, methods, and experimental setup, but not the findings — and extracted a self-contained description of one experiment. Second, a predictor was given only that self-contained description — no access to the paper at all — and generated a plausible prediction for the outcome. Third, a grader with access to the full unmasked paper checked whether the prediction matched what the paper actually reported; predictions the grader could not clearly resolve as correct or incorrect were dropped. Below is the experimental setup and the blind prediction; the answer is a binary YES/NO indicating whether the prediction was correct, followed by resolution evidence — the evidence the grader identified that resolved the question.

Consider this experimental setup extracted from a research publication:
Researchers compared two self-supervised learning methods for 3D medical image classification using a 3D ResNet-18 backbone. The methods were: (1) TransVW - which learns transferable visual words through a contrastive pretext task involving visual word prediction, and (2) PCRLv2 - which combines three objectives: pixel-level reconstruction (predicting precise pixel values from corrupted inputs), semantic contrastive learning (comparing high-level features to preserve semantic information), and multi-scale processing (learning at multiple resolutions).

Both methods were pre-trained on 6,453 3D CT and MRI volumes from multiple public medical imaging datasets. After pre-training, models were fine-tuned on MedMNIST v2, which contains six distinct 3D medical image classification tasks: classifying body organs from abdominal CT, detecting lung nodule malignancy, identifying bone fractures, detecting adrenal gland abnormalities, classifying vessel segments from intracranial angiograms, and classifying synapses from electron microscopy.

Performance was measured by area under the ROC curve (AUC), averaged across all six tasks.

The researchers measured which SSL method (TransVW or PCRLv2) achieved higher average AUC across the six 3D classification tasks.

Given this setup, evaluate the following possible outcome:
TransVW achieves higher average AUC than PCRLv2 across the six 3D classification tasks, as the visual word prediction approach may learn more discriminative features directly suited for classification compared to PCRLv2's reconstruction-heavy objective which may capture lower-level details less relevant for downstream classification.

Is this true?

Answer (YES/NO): NO